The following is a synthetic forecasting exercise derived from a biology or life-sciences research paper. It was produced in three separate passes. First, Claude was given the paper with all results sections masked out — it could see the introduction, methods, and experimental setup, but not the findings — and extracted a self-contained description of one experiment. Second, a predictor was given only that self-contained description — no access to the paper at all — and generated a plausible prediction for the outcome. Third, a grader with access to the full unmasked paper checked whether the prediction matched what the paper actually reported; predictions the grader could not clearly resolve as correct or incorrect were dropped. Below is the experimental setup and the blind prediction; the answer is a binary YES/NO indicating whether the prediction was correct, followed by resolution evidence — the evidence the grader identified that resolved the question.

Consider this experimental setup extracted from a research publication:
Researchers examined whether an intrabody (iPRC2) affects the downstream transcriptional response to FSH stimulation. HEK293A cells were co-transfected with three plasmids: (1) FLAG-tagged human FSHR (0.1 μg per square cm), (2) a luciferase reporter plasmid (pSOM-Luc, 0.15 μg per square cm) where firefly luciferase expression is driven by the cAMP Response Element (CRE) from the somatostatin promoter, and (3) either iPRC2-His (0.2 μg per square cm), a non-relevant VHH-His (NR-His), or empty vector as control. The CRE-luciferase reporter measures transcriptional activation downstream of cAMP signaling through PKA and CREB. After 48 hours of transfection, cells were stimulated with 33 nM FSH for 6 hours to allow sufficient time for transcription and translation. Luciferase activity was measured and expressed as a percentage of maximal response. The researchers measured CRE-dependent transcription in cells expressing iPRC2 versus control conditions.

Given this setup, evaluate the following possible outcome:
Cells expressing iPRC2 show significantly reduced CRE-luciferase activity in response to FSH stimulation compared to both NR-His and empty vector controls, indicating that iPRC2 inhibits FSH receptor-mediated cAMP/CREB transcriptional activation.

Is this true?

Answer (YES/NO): YES